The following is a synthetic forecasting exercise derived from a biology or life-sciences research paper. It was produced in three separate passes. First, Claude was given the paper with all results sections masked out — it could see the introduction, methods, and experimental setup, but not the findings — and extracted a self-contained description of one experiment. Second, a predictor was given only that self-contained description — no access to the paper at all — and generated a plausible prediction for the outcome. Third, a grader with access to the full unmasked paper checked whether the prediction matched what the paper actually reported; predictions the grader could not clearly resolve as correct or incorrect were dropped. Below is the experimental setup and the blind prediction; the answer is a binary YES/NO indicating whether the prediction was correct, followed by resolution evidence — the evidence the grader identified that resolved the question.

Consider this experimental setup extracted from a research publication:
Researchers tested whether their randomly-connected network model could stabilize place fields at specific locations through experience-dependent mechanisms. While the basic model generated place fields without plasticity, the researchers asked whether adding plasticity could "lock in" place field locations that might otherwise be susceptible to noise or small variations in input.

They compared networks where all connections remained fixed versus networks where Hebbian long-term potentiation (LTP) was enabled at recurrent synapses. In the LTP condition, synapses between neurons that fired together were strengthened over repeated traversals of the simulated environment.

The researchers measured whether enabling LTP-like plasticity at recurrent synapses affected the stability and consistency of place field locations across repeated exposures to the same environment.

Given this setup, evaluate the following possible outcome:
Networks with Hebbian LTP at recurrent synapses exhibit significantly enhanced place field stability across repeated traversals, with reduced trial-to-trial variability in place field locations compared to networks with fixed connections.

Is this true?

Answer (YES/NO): NO